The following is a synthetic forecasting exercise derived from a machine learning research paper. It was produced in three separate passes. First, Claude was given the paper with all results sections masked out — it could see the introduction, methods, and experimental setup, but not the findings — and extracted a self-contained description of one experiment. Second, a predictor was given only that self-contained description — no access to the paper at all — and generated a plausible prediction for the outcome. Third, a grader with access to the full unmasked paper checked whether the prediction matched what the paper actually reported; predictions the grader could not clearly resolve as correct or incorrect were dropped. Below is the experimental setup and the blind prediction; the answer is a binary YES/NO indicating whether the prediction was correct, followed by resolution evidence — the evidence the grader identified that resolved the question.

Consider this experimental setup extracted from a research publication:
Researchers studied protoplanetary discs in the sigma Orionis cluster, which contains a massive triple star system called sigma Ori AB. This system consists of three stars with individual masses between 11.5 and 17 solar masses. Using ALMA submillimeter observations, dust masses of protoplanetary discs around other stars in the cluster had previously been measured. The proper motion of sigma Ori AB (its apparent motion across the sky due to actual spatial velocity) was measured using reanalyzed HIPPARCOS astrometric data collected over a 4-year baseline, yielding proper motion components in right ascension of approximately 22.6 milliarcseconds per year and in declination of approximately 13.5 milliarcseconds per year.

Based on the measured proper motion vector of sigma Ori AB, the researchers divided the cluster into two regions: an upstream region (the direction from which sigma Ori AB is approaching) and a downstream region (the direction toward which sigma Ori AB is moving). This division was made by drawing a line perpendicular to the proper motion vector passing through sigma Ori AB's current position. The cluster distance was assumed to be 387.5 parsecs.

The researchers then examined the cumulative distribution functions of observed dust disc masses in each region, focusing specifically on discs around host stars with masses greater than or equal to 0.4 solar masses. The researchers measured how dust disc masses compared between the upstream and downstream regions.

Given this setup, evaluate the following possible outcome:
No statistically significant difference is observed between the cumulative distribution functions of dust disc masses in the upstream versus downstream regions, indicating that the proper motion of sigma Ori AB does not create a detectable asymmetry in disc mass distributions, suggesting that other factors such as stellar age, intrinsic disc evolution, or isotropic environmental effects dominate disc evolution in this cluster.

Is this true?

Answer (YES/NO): NO